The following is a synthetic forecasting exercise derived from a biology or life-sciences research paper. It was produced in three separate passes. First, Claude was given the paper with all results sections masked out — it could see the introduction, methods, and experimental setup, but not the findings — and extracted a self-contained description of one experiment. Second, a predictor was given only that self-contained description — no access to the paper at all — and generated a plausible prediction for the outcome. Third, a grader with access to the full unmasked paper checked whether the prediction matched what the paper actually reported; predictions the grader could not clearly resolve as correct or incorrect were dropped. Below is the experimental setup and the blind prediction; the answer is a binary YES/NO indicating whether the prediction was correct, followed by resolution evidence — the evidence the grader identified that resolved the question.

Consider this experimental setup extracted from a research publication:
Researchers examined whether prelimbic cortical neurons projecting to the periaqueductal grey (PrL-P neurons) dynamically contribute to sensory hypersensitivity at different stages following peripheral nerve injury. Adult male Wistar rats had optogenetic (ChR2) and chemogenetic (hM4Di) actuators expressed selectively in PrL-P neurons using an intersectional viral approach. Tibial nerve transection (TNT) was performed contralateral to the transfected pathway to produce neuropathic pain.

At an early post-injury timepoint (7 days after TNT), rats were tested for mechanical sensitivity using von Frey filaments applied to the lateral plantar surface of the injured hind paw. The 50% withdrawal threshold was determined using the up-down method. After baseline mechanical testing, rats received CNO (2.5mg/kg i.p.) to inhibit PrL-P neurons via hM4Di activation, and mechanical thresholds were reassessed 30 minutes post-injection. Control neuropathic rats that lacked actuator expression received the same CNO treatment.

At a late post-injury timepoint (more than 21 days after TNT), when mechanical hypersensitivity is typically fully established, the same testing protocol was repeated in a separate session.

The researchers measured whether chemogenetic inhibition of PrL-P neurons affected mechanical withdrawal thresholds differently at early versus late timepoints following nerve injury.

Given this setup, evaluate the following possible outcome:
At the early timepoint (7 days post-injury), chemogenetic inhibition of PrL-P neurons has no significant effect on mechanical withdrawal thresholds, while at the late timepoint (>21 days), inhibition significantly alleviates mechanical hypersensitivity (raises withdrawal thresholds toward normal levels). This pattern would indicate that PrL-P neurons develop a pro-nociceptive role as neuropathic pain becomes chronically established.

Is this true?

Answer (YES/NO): NO